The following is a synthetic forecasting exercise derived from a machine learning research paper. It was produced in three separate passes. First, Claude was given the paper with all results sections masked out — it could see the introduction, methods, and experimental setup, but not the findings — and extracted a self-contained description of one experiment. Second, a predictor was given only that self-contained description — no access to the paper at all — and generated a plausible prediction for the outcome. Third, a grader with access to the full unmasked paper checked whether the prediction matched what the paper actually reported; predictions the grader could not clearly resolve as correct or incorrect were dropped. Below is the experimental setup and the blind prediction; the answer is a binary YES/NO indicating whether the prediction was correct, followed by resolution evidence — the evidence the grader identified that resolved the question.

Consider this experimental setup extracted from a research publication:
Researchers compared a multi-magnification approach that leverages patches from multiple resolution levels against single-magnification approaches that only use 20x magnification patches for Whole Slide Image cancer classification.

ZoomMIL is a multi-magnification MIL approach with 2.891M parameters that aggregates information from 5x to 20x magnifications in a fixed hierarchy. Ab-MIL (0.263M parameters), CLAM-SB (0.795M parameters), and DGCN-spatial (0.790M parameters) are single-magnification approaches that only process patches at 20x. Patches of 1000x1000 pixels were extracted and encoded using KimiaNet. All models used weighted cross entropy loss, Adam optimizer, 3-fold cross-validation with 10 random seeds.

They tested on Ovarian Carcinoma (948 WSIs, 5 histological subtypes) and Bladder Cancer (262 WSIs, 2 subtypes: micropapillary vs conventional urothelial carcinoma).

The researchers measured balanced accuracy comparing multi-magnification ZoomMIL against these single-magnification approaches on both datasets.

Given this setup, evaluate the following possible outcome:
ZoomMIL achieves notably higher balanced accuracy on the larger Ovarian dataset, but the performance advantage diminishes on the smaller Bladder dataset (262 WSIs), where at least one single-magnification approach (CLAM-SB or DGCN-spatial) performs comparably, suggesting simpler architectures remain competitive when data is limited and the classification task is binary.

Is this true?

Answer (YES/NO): NO